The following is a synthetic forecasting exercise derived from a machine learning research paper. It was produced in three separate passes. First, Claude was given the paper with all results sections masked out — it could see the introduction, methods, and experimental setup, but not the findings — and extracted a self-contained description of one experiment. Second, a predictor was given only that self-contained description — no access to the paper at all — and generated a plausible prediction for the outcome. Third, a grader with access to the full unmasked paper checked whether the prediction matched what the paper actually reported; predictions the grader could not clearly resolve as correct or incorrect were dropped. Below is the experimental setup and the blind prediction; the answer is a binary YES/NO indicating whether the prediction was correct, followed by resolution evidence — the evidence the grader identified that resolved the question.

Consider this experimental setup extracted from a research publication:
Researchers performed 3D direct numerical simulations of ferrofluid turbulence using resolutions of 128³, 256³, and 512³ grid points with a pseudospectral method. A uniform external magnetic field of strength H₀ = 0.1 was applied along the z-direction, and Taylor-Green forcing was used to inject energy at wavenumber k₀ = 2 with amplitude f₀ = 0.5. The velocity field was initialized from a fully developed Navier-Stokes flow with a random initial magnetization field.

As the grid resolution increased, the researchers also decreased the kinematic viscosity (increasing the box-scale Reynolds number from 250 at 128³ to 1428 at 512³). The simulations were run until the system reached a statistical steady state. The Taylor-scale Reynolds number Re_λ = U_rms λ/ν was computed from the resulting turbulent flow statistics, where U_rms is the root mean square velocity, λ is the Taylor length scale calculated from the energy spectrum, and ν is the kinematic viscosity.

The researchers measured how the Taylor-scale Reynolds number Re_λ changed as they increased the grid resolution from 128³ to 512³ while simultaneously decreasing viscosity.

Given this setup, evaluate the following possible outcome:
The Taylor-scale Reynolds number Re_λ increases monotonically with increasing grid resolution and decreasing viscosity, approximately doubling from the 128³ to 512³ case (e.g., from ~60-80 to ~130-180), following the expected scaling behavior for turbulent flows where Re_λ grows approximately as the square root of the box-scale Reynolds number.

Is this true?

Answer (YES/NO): NO